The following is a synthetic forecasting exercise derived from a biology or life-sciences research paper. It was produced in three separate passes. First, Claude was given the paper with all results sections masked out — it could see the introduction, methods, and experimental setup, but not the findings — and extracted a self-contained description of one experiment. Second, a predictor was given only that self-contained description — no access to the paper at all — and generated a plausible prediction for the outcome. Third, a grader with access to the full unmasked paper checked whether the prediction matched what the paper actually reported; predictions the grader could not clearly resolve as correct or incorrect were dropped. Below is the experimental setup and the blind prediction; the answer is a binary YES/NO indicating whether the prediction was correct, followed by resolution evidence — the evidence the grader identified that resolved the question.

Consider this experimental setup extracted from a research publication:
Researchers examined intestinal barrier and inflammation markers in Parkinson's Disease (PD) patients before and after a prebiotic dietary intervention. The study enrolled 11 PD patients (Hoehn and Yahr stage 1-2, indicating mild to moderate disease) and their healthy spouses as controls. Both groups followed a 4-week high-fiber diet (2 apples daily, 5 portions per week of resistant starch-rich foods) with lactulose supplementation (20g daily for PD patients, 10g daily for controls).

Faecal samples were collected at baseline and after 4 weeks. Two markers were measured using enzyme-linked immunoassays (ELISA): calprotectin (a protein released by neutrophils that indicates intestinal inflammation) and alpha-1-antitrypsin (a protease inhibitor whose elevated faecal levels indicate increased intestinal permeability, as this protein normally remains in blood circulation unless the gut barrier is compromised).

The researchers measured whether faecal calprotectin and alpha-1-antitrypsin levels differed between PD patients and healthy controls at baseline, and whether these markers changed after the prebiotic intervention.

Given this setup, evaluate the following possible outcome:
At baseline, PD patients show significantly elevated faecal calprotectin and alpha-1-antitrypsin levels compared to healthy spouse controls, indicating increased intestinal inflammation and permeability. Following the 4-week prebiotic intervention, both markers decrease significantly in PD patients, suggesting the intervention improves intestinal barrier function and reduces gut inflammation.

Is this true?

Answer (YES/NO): NO